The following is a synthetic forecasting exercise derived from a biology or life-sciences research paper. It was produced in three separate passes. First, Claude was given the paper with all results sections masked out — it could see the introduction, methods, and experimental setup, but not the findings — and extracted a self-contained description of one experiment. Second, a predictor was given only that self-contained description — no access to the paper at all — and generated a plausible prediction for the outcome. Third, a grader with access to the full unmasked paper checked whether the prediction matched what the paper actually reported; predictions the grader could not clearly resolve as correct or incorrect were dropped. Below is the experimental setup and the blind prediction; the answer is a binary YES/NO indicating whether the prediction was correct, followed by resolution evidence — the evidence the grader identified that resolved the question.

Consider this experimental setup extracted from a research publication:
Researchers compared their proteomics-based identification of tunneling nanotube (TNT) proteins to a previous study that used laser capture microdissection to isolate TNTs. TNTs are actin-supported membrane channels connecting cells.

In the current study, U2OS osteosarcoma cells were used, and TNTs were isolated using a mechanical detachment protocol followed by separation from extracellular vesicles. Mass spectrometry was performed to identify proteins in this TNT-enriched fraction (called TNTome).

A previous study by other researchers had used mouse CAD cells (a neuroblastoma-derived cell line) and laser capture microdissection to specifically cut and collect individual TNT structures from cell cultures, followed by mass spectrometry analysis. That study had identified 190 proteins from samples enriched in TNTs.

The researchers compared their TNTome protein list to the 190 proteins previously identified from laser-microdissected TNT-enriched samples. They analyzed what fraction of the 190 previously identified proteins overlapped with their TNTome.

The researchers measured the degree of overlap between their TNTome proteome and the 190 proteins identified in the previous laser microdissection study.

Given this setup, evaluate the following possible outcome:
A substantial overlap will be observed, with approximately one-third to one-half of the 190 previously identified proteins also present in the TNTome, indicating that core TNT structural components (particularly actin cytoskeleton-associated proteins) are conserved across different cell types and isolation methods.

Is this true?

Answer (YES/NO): NO